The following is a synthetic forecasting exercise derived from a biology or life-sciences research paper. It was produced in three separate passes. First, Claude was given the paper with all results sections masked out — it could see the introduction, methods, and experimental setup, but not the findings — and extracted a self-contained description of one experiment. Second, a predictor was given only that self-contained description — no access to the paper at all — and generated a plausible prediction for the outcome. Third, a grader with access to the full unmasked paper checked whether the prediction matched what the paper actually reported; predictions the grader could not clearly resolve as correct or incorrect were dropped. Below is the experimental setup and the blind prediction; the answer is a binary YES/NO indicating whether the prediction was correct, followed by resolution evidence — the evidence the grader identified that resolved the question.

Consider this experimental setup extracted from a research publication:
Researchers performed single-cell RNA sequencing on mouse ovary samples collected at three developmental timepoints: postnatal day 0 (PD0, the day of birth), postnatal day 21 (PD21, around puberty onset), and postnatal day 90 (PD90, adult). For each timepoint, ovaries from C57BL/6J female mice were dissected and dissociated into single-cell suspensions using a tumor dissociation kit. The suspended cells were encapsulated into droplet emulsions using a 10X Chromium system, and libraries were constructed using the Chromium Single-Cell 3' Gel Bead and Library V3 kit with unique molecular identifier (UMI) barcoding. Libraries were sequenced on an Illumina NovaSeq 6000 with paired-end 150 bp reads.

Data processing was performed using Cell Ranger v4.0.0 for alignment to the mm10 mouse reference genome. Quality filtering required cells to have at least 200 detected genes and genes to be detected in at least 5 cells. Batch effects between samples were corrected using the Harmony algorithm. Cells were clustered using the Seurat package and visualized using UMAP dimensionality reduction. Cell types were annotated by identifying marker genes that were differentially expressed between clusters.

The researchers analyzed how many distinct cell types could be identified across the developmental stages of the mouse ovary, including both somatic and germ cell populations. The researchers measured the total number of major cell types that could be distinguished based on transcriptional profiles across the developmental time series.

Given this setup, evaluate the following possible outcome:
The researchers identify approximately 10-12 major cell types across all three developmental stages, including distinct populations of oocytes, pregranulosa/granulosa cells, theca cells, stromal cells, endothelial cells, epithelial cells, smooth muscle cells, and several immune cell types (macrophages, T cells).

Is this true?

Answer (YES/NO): NO